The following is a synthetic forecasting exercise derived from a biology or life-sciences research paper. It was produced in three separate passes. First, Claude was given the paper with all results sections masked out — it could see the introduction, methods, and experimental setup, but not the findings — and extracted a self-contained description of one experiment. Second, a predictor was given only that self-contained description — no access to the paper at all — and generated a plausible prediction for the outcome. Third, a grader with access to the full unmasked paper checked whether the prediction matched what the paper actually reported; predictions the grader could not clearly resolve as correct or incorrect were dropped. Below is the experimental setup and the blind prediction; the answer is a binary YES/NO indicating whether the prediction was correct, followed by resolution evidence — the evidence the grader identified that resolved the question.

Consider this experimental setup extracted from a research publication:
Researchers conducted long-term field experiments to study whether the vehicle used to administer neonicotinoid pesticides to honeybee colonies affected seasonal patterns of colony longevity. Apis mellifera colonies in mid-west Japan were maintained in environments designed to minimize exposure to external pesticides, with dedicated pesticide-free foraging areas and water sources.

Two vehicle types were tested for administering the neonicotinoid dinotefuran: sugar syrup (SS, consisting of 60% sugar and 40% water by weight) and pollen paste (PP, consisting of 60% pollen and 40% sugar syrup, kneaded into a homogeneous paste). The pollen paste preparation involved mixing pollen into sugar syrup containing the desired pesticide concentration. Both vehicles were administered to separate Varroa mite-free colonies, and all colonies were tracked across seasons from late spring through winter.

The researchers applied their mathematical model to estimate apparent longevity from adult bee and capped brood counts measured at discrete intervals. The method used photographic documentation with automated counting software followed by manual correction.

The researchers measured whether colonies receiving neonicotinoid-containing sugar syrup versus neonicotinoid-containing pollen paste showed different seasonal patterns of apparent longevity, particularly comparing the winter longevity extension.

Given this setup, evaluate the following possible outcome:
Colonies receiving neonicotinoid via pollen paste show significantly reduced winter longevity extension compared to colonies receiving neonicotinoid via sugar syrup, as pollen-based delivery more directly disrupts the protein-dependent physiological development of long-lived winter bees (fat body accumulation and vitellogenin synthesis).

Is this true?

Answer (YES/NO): YES